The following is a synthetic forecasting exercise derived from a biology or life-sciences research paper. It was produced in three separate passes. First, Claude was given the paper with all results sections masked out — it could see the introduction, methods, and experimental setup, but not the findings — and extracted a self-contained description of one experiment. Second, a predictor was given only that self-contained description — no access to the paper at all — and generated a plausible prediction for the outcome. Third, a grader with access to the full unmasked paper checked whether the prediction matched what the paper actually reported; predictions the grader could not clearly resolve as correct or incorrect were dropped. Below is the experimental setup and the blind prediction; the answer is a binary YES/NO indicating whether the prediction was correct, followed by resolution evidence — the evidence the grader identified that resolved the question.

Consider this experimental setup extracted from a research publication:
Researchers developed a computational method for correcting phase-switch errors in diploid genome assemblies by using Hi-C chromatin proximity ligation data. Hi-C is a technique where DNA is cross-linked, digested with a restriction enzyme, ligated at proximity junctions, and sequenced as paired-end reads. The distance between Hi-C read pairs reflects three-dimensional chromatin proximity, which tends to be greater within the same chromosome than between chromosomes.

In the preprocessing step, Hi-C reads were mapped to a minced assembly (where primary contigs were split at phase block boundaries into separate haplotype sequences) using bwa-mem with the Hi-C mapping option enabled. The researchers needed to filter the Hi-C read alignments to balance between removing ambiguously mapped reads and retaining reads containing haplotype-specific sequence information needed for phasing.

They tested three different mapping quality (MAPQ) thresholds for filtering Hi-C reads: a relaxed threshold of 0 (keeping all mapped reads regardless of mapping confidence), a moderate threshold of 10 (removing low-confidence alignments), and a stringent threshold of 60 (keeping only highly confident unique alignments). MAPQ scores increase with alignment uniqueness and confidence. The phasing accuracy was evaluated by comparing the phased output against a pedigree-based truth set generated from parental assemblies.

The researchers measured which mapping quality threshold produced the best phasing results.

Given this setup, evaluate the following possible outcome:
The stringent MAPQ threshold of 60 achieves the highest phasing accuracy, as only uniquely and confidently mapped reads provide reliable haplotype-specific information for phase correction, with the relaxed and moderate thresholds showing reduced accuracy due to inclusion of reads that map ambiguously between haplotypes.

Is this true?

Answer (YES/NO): NO